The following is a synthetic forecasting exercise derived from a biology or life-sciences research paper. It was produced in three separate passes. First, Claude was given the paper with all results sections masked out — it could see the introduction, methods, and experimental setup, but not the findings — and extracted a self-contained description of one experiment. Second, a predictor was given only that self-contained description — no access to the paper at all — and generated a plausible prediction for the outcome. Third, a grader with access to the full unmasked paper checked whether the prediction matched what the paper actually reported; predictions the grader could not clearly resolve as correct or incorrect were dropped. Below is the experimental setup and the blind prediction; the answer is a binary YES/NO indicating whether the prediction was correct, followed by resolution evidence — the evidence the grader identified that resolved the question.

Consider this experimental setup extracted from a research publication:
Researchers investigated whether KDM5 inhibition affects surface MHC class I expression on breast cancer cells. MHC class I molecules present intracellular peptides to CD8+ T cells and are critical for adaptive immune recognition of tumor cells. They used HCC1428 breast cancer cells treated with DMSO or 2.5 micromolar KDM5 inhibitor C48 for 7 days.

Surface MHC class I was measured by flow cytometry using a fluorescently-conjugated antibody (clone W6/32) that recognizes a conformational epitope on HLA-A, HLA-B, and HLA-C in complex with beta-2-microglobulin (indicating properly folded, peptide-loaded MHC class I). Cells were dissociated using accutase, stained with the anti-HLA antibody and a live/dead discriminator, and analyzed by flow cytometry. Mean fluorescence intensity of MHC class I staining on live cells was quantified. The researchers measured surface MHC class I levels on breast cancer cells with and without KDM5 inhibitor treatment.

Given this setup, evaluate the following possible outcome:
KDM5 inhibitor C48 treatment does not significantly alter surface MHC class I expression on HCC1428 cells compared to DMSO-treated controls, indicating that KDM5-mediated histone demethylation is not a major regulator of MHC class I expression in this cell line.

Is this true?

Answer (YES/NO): NO